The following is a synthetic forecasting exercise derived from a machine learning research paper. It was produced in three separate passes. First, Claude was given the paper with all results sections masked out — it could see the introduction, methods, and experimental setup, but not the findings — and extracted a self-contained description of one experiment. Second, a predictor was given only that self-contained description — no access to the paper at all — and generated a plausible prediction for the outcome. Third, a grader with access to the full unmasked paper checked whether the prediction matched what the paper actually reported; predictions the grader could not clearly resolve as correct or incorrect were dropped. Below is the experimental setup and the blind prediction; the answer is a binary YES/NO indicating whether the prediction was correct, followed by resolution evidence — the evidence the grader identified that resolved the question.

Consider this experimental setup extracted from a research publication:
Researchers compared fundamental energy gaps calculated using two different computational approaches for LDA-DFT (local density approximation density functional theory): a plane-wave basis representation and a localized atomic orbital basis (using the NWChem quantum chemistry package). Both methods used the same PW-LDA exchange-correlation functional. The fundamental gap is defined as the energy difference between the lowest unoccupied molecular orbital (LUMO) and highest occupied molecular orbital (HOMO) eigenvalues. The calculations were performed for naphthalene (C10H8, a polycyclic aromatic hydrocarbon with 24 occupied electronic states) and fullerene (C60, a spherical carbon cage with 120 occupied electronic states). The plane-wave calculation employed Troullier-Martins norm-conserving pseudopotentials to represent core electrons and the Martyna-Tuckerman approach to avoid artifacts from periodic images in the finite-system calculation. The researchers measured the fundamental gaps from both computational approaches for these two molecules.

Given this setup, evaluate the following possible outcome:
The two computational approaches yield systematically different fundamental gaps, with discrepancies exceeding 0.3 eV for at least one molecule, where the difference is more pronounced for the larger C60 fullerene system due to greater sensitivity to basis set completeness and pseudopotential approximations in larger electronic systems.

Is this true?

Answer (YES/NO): NO